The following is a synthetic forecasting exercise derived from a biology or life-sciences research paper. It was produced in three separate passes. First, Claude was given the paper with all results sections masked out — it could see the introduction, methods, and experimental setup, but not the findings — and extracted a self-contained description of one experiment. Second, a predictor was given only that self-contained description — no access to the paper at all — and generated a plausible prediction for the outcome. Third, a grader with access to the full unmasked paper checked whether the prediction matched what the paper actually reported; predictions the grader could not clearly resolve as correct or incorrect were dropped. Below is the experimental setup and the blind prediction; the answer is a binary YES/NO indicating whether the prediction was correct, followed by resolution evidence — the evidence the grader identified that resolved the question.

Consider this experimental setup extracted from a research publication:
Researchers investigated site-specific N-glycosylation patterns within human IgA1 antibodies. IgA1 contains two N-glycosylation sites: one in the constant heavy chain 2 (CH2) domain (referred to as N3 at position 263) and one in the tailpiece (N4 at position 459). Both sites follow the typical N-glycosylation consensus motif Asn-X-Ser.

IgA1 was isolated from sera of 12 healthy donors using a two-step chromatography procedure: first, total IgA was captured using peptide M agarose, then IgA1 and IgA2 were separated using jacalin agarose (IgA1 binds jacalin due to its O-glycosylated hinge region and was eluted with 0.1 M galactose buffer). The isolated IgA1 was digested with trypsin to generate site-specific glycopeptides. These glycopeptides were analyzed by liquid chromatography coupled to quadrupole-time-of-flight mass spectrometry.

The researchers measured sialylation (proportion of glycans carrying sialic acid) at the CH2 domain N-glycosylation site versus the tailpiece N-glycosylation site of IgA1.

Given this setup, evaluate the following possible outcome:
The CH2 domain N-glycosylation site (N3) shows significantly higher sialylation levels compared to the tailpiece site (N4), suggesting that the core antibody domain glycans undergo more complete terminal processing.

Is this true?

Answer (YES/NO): NO